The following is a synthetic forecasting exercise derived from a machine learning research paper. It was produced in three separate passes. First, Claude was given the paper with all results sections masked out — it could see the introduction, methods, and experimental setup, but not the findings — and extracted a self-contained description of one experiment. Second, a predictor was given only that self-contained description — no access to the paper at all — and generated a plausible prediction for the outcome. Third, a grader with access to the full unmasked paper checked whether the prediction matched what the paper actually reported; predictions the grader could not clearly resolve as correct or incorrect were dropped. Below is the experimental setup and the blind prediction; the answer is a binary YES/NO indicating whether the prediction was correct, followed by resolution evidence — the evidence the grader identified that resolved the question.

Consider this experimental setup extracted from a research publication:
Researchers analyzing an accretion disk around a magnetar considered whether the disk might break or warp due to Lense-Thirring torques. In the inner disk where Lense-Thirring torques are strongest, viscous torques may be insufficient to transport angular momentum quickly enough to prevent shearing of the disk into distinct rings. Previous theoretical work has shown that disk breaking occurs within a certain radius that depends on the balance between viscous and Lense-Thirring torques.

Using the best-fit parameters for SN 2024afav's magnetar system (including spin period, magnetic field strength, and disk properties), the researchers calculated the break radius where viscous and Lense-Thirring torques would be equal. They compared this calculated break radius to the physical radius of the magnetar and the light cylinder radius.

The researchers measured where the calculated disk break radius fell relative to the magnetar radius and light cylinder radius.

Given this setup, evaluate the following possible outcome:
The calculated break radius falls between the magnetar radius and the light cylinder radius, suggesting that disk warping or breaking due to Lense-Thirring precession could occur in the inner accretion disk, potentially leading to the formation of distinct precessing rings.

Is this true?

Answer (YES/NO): NO